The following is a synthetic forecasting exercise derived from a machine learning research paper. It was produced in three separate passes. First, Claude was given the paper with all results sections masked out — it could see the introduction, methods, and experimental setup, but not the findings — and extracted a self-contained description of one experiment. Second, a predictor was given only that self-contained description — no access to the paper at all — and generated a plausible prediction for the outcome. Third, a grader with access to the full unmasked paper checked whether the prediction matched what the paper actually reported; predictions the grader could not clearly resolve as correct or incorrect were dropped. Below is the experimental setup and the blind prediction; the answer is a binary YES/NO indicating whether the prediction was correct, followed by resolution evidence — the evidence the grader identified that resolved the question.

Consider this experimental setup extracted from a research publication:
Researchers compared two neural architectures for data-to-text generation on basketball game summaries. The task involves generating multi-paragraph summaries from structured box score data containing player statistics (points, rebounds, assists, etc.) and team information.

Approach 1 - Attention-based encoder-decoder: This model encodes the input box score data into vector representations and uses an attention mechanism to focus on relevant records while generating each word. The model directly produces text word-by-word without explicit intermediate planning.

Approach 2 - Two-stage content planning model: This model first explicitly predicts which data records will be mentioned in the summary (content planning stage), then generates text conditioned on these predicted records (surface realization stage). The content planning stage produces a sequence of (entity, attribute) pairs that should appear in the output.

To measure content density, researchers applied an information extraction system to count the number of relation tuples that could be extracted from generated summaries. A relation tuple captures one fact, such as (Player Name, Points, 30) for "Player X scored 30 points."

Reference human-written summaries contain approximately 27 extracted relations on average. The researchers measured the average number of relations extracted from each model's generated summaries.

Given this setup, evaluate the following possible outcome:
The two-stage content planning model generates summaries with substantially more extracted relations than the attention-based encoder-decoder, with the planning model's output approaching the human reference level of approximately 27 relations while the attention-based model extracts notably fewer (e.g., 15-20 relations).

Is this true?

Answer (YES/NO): NO